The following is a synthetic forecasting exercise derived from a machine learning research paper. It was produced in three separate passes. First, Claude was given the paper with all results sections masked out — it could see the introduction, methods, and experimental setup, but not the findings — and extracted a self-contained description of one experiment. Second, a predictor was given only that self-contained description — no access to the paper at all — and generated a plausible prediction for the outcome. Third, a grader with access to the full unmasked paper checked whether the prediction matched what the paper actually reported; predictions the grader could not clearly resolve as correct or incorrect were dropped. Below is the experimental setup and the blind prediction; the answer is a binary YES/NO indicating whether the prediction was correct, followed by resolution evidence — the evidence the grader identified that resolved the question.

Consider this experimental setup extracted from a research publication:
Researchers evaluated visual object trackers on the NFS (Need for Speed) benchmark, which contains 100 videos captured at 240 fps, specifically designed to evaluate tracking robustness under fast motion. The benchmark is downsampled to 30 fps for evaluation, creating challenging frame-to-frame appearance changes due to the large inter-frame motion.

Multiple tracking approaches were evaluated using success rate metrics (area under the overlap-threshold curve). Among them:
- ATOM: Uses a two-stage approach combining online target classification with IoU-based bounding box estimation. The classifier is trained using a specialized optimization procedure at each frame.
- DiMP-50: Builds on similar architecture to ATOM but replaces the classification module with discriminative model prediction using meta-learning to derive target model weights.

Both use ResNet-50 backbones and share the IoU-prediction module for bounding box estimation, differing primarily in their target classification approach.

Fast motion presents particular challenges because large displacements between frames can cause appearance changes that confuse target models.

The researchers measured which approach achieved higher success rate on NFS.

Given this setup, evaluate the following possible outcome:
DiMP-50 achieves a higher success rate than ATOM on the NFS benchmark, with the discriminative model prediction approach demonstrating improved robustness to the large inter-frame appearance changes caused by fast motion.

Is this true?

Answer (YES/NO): YES